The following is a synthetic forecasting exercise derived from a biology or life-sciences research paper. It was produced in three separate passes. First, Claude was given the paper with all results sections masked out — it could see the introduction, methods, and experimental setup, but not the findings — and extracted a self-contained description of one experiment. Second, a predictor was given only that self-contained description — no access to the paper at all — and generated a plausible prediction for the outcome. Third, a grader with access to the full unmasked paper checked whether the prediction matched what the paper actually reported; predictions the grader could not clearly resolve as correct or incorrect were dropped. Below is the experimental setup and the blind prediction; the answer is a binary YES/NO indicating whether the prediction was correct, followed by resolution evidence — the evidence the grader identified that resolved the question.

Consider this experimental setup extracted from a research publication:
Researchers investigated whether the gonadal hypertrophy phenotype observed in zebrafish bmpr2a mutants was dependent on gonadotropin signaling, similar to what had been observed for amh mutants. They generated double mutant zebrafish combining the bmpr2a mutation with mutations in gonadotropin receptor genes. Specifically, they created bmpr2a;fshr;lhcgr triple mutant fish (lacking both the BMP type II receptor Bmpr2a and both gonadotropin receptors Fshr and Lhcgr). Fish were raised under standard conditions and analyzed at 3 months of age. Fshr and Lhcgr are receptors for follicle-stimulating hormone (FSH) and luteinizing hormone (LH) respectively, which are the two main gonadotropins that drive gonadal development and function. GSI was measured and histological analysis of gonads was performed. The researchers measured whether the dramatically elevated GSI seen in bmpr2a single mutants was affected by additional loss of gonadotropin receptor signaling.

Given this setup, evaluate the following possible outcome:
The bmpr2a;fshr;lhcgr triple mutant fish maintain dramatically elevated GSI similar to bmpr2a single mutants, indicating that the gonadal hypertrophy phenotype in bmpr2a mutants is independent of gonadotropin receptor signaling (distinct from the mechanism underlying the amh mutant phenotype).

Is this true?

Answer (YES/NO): NO